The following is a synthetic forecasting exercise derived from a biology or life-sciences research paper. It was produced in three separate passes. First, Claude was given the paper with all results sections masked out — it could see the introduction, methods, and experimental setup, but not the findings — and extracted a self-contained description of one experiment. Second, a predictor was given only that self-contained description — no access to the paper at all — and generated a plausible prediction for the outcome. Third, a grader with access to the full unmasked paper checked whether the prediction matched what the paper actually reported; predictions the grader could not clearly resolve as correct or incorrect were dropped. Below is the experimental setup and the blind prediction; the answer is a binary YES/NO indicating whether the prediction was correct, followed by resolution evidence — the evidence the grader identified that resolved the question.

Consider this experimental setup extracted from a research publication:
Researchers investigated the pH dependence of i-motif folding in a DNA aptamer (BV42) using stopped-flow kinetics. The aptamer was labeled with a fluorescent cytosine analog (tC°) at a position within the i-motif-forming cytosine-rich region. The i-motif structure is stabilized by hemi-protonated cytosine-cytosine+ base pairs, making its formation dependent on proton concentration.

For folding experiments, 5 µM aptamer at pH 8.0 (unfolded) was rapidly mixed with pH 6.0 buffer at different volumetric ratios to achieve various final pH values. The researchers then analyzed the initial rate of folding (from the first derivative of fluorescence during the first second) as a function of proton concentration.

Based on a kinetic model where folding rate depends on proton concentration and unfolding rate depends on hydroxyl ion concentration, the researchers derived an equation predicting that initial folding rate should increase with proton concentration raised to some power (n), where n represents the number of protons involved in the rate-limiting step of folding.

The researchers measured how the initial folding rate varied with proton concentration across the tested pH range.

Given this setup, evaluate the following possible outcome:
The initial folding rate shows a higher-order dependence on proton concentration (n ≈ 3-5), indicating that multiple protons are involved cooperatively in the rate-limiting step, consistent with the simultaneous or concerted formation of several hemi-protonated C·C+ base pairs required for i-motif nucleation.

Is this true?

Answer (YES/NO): NO